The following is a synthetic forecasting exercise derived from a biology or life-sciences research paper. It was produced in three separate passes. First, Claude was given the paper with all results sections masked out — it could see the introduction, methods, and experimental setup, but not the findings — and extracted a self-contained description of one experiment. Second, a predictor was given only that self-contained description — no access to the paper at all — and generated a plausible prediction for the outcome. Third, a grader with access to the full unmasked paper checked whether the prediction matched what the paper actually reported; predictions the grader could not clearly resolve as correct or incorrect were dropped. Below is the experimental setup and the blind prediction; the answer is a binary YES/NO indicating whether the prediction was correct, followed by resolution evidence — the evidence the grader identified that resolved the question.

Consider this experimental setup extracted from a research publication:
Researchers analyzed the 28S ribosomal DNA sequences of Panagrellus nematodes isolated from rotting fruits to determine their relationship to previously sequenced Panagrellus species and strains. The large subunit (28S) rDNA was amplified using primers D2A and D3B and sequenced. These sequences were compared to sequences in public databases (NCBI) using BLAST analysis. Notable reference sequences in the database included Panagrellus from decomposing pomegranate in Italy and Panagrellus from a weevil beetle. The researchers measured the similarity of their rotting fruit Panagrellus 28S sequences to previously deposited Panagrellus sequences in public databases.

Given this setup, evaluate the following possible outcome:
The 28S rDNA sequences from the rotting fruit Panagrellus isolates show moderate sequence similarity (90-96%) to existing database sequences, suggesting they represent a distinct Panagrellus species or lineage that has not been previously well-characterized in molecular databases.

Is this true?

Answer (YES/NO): NO